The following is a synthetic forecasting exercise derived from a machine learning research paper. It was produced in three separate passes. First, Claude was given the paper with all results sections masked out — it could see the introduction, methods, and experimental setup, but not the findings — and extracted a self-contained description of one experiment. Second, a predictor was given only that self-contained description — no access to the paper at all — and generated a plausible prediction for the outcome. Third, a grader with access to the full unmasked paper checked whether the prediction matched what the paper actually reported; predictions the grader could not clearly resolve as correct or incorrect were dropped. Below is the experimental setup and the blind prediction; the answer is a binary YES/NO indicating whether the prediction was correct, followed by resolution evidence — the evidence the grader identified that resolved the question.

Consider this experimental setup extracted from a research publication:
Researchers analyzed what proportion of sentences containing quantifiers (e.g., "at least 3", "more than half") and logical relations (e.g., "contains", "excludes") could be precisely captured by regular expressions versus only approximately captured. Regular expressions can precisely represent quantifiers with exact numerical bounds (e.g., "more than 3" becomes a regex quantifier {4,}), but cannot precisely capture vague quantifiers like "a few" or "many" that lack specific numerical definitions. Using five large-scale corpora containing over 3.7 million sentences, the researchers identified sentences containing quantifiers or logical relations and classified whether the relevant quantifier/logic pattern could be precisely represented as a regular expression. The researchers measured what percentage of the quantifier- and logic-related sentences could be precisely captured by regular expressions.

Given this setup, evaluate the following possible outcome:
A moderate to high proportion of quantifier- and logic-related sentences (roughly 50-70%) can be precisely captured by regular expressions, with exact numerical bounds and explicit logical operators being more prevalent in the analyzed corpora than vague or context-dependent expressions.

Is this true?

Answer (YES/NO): NO